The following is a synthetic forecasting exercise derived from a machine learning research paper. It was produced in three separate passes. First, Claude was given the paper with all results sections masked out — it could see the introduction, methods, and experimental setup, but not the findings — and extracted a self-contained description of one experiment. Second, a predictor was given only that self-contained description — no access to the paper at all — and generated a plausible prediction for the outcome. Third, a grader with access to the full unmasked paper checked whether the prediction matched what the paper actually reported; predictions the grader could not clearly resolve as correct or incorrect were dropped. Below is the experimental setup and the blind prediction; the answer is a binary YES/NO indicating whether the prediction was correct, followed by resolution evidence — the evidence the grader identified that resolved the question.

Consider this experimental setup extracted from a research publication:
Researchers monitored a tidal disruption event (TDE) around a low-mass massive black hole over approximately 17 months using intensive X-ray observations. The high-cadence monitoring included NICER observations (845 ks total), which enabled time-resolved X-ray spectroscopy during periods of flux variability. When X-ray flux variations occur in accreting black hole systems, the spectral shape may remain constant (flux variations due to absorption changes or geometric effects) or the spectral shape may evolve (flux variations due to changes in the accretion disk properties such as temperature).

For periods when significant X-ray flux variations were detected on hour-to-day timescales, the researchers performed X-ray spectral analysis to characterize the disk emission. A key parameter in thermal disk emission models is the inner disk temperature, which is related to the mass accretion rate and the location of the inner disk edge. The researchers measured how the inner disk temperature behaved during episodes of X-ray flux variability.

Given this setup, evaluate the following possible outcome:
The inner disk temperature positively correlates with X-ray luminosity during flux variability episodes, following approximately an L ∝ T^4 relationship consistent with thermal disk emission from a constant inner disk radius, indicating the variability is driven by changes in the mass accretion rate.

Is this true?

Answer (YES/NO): YES